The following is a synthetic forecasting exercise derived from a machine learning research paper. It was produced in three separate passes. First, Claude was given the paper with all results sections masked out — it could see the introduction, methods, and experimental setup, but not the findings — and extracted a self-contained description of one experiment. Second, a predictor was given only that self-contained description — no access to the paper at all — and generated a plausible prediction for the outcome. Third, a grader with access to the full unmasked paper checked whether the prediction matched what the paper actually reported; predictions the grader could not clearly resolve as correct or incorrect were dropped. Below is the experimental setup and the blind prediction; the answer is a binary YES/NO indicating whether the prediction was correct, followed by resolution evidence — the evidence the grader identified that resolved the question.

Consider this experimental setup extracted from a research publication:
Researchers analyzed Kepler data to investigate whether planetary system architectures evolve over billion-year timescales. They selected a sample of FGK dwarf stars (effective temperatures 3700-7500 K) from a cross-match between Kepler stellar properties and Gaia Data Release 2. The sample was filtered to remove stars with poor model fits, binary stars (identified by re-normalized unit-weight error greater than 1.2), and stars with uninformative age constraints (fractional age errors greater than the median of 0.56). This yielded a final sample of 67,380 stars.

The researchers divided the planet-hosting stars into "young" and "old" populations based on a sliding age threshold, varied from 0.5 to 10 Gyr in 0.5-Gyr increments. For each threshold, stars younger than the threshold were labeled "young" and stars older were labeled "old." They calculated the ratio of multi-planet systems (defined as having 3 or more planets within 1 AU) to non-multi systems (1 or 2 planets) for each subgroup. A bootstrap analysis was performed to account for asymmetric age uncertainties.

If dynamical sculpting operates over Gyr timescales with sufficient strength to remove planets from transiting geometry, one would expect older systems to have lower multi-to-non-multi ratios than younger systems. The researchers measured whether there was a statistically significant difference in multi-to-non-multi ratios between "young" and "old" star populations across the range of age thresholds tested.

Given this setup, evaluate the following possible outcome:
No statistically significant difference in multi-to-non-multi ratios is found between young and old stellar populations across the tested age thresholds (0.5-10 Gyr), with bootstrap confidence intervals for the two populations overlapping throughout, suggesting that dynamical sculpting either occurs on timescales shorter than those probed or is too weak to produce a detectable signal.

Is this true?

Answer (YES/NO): YES